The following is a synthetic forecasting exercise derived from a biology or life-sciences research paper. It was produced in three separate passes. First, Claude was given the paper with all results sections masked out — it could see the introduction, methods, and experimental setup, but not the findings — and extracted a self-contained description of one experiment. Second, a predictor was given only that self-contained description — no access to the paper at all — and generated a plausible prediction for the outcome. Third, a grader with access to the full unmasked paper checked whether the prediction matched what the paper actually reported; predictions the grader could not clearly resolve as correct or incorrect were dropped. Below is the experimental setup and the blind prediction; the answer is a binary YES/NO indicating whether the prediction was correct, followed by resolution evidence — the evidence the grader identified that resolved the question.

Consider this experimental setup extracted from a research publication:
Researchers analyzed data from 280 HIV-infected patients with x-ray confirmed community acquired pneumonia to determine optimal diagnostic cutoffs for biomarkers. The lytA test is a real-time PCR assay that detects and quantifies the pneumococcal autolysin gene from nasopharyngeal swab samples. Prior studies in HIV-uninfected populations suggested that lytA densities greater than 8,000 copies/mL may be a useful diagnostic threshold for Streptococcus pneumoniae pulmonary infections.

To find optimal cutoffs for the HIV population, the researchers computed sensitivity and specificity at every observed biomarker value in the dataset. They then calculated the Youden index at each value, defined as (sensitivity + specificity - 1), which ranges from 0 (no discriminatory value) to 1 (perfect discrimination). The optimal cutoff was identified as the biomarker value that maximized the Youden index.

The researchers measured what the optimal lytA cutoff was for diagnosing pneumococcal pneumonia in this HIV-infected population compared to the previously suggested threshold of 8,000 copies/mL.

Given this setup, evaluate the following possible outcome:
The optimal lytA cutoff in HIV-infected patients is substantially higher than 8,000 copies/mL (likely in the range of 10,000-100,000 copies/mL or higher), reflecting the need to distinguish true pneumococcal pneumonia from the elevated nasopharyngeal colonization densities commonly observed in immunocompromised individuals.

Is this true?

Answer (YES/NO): YES